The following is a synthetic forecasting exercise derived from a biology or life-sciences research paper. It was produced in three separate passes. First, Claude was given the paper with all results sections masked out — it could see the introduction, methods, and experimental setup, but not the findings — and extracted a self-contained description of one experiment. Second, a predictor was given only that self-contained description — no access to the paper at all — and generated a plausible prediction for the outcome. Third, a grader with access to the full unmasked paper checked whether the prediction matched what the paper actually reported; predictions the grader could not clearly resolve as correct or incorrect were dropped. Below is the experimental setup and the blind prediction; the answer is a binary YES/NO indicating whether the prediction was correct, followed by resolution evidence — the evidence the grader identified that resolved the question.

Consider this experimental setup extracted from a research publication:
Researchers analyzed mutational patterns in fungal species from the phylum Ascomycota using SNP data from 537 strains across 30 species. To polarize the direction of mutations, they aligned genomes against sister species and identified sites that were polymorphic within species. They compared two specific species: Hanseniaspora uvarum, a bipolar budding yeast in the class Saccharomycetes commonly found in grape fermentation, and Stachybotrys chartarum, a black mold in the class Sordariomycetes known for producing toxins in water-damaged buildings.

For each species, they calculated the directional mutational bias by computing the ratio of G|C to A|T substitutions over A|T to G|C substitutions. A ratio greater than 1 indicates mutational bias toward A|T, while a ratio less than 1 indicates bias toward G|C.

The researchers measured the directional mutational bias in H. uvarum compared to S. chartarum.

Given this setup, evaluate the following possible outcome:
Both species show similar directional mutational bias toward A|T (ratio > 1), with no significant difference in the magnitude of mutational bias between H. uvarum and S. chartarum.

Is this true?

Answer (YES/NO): NO